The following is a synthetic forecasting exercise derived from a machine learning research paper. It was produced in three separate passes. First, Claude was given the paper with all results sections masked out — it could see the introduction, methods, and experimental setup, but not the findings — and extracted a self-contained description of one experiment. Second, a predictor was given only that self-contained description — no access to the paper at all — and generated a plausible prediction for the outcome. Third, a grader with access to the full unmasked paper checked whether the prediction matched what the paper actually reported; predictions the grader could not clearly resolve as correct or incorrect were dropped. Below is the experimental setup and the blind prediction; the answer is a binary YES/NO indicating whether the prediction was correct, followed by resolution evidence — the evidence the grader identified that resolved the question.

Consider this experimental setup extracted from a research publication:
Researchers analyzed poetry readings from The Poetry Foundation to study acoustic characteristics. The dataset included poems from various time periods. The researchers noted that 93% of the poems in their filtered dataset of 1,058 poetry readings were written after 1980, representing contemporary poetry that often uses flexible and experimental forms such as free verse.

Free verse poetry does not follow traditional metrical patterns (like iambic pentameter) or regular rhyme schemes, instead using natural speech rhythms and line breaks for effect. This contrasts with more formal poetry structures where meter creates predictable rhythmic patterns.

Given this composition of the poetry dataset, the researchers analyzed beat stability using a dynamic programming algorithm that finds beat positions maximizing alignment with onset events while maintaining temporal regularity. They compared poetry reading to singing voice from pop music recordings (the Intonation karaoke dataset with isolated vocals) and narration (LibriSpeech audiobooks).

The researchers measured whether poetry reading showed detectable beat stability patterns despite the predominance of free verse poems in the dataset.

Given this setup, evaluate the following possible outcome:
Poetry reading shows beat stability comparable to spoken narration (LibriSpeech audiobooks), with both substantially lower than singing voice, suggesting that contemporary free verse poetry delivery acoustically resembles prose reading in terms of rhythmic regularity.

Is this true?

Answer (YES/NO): NO